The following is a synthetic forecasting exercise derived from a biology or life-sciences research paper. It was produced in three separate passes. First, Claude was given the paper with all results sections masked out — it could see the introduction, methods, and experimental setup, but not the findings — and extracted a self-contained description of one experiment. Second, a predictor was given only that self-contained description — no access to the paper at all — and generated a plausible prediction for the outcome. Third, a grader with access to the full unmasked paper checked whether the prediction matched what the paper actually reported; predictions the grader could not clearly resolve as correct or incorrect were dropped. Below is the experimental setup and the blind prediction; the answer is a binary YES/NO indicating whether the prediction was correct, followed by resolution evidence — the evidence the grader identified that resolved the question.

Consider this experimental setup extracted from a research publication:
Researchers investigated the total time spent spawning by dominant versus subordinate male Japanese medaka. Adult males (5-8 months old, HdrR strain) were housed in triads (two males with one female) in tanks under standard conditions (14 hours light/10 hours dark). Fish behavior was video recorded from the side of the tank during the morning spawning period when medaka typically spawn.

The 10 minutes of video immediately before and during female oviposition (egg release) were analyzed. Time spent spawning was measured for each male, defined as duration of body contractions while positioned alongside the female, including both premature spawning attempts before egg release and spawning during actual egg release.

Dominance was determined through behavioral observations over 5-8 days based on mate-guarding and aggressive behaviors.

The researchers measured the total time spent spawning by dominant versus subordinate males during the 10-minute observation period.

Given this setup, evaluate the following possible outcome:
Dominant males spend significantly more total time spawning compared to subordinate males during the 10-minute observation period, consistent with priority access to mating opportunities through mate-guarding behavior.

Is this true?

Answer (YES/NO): YES